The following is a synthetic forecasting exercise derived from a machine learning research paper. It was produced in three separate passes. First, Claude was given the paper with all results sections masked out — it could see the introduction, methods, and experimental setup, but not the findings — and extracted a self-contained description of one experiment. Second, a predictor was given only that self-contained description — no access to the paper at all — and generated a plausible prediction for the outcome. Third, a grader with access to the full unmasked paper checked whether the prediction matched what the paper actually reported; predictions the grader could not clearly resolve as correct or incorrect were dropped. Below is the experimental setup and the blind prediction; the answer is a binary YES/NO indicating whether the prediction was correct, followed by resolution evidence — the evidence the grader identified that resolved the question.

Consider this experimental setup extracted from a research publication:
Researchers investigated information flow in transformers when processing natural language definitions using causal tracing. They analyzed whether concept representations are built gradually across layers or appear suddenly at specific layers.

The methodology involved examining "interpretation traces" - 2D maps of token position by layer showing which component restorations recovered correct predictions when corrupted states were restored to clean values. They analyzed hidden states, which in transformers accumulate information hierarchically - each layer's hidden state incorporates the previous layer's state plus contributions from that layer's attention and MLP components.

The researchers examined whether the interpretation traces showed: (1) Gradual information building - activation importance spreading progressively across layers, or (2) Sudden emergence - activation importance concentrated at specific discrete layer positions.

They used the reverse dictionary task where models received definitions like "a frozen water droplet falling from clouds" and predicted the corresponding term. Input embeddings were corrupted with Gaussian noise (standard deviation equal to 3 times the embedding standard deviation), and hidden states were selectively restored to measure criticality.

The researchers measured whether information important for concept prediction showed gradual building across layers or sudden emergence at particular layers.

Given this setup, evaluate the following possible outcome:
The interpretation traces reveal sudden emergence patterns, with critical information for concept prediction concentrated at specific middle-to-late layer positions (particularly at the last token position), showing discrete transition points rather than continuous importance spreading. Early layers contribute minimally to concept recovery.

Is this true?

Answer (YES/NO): NO